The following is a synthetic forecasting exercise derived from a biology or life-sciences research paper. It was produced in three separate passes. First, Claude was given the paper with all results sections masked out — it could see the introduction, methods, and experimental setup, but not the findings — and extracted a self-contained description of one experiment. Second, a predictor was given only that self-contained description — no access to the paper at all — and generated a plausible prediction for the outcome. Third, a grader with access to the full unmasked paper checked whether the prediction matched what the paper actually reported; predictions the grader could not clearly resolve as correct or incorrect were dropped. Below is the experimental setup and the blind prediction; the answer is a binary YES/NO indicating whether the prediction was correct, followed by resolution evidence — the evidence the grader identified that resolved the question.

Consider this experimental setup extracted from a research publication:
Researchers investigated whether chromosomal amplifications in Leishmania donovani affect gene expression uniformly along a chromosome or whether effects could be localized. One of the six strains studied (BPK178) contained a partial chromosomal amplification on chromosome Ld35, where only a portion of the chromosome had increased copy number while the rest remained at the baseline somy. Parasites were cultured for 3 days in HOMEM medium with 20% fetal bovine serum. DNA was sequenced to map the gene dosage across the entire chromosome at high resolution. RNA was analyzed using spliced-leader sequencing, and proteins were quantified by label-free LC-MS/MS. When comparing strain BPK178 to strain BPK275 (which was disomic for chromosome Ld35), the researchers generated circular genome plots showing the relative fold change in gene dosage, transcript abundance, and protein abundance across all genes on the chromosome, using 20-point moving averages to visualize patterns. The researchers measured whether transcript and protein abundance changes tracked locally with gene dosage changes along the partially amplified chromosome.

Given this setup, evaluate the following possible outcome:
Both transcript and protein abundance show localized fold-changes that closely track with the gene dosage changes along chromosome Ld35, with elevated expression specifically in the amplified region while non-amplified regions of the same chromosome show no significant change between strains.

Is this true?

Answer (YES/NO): NO